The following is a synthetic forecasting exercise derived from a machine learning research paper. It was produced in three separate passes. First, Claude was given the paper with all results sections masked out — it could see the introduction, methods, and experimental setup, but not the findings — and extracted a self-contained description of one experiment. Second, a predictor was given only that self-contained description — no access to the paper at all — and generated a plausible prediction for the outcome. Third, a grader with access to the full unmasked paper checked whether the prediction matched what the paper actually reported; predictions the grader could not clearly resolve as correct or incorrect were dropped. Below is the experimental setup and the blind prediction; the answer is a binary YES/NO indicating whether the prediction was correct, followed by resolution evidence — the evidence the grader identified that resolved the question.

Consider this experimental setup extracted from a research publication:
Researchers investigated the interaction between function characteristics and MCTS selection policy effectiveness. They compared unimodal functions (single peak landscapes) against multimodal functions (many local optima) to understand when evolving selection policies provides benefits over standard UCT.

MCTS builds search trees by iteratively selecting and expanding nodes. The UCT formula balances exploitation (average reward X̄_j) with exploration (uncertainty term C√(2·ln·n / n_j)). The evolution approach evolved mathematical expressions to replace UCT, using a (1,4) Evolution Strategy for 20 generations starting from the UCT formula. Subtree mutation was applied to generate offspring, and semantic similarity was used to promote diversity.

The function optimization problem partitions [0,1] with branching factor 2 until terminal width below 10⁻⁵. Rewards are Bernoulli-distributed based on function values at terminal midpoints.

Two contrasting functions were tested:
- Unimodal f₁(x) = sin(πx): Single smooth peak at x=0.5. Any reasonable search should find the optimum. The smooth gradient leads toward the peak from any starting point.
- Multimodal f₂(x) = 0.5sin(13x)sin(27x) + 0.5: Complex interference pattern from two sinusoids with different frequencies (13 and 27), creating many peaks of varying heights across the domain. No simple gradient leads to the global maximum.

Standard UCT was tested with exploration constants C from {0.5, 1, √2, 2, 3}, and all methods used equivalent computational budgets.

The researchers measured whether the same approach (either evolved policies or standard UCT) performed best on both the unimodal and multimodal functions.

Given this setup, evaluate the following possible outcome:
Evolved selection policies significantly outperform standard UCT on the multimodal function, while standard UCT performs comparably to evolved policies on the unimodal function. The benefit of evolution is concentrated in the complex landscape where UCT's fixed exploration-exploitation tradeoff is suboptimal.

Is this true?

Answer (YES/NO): NO